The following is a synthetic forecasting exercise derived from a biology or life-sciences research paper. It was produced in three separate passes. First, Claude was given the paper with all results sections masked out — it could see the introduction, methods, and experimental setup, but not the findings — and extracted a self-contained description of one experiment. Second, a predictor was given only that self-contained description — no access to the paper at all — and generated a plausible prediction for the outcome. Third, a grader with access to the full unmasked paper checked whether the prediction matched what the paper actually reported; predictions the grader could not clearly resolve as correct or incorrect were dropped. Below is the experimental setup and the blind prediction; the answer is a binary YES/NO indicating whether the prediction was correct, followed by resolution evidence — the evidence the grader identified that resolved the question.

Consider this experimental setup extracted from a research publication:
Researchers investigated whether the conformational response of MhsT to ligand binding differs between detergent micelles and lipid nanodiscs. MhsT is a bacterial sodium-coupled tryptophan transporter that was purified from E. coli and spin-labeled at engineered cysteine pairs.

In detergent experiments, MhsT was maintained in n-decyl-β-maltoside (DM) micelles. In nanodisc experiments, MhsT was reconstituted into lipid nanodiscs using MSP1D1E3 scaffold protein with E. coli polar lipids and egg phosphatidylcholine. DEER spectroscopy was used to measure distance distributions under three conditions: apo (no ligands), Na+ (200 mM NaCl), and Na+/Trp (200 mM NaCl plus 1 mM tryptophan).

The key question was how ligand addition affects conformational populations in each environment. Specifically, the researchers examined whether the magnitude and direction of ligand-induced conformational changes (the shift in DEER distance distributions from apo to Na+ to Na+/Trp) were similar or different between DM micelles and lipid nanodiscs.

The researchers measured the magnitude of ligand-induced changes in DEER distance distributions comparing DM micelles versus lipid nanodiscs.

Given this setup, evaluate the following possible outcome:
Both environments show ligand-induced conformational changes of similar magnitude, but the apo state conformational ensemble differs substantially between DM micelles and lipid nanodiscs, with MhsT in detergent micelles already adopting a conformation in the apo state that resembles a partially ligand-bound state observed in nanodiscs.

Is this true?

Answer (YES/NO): NO